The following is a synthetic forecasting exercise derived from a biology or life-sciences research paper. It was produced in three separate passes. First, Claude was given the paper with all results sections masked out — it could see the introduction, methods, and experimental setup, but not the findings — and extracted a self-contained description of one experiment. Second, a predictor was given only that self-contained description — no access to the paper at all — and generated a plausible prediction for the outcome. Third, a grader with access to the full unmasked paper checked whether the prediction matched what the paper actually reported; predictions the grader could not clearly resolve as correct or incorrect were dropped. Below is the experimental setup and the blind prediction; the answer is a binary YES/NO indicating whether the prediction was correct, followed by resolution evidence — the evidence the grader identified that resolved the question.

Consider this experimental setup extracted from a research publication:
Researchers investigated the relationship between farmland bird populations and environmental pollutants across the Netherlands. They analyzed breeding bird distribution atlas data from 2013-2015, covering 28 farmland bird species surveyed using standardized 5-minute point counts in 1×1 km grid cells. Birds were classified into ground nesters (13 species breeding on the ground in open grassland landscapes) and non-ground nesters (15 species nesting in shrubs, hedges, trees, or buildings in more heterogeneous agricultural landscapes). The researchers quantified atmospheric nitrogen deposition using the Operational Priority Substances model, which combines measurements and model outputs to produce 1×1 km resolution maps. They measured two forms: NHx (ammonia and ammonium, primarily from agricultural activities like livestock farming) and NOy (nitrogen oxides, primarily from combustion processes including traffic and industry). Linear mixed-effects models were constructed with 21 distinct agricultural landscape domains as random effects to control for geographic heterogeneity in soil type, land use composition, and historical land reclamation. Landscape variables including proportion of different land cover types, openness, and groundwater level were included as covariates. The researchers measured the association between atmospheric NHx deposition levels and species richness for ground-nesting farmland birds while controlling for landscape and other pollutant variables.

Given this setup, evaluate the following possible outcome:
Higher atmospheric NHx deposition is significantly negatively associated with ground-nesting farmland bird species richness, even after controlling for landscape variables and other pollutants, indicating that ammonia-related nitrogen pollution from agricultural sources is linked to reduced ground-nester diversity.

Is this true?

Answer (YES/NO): YES